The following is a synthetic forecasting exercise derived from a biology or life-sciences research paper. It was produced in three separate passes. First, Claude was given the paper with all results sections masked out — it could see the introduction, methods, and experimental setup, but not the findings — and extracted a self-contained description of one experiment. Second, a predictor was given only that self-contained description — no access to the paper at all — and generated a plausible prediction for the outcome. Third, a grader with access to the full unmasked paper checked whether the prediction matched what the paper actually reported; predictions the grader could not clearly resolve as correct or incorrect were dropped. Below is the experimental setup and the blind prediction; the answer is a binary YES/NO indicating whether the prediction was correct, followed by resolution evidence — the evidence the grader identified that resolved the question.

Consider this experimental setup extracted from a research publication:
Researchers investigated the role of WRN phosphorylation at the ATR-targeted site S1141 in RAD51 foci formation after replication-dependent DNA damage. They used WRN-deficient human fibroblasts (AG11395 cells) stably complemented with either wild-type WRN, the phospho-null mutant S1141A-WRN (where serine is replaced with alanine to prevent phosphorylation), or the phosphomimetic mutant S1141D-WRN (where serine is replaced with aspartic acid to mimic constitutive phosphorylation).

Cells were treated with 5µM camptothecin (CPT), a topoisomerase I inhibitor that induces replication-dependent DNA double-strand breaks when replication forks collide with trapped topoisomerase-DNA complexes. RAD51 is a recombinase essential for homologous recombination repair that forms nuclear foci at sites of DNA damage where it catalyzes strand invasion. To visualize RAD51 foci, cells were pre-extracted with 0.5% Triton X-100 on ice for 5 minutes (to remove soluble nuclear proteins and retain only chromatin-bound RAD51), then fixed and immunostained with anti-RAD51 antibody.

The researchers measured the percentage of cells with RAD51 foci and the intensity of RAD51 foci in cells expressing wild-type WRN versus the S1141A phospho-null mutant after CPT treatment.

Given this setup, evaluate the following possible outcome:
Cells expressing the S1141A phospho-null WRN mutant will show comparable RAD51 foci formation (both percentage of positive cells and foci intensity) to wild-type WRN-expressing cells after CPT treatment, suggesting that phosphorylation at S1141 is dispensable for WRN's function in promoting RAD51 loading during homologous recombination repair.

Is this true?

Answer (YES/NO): YES